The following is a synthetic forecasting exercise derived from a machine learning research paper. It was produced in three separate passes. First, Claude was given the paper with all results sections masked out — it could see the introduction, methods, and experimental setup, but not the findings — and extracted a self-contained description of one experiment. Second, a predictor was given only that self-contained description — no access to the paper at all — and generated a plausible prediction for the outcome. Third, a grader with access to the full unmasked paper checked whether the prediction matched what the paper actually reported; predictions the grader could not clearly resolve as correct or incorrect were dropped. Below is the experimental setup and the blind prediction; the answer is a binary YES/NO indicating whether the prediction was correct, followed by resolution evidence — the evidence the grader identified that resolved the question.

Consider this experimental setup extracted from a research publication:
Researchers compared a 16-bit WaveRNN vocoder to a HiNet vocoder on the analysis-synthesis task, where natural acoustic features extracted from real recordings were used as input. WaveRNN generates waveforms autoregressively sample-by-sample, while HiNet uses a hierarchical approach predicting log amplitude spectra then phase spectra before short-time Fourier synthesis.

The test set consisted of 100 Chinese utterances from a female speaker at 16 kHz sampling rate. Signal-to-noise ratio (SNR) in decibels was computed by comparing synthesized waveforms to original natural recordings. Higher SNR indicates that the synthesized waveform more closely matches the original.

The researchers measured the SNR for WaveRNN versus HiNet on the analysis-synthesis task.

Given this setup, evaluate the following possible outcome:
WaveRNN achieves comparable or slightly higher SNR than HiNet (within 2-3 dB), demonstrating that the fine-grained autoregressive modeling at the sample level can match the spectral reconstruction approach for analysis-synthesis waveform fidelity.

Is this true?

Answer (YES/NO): NO